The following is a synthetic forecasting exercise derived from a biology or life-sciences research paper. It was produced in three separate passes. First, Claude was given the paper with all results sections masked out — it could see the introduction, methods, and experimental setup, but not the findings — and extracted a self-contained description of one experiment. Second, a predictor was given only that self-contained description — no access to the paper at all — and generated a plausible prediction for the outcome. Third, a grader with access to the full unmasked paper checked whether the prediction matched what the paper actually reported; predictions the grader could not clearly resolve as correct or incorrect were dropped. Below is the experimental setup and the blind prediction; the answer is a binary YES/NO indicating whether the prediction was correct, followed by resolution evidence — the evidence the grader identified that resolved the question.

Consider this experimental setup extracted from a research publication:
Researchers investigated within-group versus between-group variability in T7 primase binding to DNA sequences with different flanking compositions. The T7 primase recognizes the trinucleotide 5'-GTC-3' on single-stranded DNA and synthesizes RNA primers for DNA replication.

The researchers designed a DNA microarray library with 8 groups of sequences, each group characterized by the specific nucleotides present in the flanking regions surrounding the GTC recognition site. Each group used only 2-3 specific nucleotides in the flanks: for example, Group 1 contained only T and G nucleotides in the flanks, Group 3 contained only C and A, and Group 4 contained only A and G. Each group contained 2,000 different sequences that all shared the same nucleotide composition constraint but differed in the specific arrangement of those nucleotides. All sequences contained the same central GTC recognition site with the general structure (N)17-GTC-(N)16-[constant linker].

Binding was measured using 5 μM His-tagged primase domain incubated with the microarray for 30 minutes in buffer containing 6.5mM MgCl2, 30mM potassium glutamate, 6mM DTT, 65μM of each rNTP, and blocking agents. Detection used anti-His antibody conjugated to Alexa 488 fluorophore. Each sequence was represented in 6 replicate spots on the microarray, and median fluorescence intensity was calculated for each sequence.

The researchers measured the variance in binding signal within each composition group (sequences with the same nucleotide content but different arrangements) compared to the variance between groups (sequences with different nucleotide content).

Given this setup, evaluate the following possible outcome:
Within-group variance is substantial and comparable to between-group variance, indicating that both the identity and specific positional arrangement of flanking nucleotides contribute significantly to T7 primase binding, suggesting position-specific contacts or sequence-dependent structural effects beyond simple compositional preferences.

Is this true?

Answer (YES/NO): NO